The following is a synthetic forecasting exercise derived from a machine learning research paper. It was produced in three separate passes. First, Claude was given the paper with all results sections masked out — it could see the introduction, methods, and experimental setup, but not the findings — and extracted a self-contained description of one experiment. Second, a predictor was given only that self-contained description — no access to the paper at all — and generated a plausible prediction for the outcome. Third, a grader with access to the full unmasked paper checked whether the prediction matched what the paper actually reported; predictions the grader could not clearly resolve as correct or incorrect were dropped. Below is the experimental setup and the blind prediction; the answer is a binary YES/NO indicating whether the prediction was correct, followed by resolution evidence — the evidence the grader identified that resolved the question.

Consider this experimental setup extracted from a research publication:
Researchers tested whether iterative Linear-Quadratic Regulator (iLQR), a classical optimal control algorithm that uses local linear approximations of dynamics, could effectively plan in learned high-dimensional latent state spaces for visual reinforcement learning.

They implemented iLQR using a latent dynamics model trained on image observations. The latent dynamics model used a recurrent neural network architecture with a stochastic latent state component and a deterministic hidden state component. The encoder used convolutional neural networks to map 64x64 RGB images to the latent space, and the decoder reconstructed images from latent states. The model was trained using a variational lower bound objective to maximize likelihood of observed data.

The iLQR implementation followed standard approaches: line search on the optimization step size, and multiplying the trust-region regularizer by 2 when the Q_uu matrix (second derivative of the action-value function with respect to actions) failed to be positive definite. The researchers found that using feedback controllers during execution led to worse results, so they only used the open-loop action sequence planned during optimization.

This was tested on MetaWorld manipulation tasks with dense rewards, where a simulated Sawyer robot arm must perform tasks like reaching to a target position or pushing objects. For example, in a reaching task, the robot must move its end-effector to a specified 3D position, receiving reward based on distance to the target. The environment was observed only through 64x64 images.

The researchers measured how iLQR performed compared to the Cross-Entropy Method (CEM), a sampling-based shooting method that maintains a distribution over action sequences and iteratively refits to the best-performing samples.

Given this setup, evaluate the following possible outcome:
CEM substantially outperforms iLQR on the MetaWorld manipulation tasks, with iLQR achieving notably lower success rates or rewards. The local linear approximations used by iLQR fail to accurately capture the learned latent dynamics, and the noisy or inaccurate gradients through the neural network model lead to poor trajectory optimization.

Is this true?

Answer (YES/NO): YES